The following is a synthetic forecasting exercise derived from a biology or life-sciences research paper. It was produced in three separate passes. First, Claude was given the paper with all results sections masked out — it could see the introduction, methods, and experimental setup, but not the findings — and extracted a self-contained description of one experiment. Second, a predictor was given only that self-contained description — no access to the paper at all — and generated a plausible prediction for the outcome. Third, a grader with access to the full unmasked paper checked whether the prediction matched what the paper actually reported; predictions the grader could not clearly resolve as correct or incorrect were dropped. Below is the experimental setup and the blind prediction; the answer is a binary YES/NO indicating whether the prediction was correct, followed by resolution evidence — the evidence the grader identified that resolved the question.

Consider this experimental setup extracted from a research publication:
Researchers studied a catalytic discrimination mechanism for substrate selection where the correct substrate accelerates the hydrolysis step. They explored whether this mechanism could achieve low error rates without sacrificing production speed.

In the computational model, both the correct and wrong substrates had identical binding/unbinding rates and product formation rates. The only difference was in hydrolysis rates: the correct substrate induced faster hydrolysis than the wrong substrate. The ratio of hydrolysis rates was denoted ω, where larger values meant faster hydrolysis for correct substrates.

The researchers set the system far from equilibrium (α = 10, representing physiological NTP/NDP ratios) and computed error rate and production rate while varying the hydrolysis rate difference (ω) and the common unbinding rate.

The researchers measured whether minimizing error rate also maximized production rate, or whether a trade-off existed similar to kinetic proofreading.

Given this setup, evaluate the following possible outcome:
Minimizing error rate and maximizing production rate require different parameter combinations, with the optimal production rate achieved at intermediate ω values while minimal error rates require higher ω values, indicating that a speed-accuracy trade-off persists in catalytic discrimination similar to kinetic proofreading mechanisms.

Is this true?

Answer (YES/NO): NO